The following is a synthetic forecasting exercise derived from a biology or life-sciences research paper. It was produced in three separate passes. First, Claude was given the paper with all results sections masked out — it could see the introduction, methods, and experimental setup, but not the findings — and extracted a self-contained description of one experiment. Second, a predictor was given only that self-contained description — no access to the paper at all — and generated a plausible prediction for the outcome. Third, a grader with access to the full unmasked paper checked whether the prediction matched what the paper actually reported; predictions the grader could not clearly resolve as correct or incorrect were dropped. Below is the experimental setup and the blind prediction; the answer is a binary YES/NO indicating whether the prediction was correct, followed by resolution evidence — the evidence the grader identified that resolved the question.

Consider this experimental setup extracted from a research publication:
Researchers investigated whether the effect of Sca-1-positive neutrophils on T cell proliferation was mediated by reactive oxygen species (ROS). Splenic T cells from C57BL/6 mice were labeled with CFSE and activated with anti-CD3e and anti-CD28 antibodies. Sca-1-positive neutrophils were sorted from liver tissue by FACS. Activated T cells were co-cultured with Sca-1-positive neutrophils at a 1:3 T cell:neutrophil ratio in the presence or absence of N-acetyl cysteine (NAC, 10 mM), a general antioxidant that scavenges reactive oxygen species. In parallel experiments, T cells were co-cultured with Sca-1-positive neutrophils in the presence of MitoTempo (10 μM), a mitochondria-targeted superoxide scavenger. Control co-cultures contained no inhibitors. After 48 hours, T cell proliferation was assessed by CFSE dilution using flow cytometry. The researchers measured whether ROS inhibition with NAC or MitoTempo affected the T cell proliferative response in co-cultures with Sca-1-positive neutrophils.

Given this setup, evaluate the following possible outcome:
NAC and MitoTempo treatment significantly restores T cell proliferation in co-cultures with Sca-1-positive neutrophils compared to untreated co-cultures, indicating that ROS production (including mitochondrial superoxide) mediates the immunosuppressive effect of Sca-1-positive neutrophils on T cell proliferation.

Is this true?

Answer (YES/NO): NO